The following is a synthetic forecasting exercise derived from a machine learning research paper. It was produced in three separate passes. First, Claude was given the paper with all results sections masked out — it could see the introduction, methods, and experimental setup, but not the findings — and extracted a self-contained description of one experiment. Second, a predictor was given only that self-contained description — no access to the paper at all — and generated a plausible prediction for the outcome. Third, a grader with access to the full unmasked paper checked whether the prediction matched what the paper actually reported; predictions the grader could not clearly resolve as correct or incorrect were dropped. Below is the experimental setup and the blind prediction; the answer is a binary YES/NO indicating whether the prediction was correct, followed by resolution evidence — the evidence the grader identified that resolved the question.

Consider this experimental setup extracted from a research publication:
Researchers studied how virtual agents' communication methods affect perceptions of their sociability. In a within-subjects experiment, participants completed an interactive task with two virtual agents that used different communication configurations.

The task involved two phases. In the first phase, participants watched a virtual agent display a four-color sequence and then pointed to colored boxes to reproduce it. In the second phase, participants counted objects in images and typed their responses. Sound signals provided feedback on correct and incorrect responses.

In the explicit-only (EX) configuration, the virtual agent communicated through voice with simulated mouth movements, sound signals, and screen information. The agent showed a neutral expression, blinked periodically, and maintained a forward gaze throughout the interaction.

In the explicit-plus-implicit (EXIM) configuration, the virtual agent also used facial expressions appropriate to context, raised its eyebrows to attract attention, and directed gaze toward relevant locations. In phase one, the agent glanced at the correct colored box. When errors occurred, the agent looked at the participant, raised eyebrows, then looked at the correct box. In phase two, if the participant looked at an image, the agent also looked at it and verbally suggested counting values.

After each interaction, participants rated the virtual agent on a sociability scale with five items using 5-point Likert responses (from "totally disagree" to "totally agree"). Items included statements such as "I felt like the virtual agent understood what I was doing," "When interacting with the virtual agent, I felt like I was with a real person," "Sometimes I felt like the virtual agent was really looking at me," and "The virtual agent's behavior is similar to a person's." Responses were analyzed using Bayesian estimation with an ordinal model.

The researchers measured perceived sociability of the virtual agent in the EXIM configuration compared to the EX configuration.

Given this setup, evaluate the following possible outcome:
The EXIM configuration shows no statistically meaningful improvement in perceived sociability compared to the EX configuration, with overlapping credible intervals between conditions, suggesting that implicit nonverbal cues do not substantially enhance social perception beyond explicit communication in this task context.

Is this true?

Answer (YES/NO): NO